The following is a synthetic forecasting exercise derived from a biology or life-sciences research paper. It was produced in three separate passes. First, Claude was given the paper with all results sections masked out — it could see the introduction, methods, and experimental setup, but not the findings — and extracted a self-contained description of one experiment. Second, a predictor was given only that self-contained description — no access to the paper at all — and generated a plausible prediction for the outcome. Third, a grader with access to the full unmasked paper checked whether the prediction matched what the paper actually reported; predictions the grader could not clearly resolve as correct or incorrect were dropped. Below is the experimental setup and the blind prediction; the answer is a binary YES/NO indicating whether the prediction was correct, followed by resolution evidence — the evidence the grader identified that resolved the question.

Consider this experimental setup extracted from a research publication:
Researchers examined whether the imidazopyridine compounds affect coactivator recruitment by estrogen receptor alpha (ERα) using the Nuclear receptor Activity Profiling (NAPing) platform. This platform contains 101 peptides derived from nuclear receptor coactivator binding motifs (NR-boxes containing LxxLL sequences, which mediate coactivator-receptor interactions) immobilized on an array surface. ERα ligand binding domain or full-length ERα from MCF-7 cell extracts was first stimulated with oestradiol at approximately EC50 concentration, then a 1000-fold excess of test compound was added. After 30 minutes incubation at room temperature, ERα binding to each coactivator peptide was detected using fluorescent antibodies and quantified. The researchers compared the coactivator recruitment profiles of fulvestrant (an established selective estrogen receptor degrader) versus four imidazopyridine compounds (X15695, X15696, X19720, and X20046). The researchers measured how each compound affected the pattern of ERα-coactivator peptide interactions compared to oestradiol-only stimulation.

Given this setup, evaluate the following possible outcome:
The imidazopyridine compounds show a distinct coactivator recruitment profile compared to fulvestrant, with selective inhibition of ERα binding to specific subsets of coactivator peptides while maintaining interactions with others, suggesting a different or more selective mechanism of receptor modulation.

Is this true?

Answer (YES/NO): NO